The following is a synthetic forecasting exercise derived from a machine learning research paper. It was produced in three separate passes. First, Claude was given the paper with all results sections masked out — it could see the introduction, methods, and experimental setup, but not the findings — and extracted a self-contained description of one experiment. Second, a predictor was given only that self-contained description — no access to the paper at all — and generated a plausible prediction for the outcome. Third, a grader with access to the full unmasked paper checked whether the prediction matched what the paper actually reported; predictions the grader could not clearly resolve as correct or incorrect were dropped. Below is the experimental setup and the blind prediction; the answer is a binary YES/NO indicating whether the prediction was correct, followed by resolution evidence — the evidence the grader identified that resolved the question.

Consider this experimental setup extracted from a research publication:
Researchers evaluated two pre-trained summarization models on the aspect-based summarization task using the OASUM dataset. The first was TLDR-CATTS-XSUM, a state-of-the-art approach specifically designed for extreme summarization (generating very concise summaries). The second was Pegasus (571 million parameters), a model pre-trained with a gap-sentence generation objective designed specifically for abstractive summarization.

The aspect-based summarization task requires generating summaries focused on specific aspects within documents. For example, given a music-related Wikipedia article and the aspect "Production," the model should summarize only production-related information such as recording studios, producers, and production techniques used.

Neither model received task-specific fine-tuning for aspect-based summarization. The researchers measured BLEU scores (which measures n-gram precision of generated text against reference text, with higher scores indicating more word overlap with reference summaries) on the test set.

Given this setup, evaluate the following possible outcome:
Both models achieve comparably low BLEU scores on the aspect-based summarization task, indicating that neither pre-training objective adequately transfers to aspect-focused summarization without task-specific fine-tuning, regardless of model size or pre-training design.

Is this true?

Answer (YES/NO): NO